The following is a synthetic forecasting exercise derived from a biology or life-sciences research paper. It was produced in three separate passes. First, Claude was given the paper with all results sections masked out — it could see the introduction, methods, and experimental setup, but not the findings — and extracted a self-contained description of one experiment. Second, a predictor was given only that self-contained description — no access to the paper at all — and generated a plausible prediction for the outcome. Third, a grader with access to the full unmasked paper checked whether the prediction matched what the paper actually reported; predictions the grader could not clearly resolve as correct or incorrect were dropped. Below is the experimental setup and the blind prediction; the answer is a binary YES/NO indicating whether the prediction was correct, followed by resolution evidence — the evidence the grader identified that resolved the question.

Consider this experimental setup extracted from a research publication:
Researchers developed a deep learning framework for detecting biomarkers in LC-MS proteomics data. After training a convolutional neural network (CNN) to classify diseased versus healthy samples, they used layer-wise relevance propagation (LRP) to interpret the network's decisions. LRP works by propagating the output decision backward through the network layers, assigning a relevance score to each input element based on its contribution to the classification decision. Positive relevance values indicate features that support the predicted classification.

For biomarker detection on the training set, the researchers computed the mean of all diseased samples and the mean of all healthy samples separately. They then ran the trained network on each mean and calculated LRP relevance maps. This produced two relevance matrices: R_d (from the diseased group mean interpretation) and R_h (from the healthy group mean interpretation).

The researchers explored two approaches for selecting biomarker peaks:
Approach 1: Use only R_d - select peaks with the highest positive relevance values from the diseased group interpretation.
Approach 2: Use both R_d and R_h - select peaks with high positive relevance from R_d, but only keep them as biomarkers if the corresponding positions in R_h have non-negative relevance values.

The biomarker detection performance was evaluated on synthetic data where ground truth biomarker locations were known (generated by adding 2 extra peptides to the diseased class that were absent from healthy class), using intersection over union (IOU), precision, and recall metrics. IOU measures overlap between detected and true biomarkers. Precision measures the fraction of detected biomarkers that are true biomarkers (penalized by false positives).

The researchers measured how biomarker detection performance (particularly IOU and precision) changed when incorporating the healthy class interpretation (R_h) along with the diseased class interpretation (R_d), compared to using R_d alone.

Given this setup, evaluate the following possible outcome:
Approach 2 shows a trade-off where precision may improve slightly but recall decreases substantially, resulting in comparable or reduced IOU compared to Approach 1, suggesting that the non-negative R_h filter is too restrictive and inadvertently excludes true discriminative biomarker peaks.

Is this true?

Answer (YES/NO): NO